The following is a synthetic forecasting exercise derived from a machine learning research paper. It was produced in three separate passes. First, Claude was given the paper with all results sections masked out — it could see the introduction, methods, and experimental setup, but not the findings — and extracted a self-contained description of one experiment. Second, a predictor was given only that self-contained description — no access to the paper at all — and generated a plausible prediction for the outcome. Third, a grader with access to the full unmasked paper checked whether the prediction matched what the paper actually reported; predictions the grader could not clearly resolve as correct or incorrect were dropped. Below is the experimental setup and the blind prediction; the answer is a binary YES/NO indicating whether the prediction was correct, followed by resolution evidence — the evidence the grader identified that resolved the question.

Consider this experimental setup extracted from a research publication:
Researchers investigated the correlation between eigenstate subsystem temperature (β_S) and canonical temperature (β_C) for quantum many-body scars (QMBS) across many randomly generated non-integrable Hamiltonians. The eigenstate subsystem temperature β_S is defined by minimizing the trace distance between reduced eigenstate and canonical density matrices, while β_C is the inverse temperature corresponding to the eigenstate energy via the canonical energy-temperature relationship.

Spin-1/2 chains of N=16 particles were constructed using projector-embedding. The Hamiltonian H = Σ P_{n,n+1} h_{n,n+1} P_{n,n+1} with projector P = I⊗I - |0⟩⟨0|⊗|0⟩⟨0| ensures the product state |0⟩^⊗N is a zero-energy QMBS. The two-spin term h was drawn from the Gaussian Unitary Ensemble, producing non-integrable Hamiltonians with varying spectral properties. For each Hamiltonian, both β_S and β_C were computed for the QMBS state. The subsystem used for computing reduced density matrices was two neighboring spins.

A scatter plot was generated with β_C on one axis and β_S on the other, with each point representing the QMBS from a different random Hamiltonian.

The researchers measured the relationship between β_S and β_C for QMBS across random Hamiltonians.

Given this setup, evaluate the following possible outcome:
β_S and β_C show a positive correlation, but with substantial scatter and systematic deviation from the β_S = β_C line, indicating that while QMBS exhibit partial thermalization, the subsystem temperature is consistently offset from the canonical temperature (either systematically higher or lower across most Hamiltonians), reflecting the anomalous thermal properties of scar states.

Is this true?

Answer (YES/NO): NO